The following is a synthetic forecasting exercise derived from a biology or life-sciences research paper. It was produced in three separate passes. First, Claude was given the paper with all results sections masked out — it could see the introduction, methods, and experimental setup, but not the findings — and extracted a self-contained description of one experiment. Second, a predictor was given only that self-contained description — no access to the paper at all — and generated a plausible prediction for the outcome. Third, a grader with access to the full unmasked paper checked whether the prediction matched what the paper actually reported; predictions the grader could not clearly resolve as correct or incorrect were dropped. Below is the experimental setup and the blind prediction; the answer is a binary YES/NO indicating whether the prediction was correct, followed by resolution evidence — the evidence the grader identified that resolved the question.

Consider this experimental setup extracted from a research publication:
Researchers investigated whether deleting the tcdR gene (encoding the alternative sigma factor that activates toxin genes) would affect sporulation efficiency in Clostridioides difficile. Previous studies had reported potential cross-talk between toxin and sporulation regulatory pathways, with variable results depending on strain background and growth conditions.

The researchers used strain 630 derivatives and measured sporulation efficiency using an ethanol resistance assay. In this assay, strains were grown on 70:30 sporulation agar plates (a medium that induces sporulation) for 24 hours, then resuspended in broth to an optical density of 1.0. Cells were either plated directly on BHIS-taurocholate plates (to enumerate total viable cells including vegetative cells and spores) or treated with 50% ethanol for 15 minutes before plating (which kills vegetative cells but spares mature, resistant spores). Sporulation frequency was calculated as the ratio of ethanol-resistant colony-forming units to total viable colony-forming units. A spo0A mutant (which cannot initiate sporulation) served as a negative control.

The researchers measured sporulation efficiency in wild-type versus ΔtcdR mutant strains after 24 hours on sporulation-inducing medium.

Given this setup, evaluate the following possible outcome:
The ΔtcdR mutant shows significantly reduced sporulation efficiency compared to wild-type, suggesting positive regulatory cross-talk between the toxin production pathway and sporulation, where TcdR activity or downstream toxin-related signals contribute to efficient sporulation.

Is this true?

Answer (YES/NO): NO